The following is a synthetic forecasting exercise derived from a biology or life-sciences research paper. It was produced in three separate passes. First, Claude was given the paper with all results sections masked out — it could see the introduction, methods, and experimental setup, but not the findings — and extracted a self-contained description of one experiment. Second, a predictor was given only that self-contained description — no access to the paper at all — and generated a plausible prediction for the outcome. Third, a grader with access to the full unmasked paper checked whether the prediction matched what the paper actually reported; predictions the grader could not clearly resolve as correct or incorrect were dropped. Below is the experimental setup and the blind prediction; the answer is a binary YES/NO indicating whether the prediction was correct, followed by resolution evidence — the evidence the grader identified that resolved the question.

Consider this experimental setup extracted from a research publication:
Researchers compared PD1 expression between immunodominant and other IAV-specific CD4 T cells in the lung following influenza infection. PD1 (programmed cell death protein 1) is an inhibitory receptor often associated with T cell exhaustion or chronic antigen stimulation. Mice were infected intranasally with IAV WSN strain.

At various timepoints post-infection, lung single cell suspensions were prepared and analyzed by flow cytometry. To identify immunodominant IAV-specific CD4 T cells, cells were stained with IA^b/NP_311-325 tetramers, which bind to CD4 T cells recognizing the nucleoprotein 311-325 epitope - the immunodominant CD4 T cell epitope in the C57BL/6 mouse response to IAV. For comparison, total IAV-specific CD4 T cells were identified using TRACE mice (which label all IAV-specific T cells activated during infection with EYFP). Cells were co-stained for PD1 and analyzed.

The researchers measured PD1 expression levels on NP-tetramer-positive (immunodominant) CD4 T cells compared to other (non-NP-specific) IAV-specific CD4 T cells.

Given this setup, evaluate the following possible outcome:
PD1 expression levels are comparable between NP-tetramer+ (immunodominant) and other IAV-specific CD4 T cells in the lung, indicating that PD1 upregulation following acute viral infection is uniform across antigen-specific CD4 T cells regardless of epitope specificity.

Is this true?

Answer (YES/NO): NO